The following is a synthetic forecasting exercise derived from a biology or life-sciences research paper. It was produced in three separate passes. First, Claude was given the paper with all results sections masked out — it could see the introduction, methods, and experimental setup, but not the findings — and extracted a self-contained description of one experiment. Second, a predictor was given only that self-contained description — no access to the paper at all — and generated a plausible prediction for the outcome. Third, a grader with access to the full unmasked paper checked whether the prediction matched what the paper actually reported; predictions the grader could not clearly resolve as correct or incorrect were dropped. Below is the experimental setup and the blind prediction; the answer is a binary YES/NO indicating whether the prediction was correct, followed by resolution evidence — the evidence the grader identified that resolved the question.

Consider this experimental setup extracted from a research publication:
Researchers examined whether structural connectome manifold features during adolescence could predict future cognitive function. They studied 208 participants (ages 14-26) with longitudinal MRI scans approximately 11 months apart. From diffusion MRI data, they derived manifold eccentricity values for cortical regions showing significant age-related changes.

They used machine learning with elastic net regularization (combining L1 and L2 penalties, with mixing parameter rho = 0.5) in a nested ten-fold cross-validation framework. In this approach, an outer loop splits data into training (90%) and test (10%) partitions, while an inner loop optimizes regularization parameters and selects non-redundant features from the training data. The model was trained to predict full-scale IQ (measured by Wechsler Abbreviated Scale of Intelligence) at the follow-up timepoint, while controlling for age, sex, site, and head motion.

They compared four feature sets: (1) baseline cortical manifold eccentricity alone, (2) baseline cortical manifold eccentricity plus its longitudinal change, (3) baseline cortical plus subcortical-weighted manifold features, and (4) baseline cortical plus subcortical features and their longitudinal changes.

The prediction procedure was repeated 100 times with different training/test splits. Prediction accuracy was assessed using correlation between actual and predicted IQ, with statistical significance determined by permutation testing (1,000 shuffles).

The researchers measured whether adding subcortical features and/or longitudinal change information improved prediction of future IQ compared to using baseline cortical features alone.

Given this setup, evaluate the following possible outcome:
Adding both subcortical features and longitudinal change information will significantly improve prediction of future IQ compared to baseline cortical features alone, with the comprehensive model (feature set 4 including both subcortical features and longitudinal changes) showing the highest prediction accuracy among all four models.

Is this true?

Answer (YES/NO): YES